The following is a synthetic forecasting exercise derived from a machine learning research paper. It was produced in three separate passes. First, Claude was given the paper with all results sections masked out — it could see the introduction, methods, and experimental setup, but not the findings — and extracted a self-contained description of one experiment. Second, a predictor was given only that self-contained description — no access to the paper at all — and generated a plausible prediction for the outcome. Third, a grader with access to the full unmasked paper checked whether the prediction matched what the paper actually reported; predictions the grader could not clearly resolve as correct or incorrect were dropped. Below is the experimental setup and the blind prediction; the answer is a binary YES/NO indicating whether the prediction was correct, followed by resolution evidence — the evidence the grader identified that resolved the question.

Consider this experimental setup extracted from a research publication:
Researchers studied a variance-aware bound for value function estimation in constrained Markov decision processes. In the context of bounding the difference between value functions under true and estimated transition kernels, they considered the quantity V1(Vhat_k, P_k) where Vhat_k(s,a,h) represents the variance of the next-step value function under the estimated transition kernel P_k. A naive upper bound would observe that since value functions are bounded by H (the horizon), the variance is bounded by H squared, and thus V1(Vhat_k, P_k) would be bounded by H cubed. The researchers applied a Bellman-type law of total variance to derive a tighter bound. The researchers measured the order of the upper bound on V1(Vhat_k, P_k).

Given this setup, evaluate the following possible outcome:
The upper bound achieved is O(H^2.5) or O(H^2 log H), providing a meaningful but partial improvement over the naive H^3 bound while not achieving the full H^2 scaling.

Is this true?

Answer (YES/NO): NO